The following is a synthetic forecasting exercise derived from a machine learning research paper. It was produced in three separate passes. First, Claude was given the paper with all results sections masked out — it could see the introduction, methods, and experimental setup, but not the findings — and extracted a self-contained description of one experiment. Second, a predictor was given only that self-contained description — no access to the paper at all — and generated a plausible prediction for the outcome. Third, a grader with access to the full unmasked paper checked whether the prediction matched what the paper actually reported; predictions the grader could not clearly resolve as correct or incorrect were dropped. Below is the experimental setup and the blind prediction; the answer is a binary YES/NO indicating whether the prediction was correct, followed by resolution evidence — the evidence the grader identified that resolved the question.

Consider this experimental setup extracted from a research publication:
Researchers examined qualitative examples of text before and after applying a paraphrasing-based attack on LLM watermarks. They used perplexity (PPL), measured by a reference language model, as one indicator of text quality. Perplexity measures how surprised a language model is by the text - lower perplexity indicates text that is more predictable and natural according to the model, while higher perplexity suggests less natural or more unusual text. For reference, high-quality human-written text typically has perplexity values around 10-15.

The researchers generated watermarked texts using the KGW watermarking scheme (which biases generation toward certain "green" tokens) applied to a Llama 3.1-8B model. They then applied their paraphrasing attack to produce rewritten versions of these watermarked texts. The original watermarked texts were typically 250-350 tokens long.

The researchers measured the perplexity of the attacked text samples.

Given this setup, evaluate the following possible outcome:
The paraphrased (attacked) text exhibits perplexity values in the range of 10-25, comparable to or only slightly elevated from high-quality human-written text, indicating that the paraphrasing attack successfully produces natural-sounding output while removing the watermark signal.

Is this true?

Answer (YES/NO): YES